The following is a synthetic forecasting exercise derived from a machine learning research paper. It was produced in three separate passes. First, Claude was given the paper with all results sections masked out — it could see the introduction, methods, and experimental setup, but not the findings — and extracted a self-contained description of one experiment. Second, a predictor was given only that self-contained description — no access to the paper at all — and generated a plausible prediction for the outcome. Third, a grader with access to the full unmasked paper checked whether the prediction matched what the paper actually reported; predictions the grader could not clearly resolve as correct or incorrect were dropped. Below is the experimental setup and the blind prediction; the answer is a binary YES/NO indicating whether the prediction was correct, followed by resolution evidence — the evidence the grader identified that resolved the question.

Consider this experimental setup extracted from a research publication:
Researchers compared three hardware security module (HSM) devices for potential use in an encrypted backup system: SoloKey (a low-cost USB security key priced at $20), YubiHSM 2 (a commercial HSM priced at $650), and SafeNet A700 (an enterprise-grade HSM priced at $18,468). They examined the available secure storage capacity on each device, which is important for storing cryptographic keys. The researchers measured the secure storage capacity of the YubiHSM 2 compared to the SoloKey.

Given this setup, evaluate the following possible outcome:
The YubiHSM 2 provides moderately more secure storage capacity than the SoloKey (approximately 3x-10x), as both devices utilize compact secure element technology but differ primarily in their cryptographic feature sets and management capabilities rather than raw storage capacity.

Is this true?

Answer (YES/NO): NO